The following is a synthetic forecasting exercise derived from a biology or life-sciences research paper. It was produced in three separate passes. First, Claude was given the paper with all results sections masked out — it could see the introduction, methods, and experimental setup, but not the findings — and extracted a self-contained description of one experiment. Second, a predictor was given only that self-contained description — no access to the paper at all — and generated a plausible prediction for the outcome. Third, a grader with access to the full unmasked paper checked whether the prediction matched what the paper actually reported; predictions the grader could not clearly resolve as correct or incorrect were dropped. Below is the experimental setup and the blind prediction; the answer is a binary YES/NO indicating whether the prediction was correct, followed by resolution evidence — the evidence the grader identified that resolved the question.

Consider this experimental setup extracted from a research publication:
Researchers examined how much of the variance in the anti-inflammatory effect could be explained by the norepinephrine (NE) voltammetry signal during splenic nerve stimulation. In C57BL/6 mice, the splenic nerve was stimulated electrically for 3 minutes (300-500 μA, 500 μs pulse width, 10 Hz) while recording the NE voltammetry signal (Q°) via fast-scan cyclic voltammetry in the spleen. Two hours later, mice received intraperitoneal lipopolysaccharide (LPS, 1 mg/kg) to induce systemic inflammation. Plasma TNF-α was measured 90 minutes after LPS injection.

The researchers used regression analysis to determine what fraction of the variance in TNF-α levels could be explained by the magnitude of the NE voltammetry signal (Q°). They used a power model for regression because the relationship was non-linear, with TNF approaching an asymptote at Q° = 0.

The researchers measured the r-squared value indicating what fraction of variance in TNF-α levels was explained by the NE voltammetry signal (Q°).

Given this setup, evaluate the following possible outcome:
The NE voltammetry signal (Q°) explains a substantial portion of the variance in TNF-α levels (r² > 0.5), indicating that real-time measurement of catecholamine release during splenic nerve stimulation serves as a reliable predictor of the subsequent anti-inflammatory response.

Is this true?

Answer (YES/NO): NO